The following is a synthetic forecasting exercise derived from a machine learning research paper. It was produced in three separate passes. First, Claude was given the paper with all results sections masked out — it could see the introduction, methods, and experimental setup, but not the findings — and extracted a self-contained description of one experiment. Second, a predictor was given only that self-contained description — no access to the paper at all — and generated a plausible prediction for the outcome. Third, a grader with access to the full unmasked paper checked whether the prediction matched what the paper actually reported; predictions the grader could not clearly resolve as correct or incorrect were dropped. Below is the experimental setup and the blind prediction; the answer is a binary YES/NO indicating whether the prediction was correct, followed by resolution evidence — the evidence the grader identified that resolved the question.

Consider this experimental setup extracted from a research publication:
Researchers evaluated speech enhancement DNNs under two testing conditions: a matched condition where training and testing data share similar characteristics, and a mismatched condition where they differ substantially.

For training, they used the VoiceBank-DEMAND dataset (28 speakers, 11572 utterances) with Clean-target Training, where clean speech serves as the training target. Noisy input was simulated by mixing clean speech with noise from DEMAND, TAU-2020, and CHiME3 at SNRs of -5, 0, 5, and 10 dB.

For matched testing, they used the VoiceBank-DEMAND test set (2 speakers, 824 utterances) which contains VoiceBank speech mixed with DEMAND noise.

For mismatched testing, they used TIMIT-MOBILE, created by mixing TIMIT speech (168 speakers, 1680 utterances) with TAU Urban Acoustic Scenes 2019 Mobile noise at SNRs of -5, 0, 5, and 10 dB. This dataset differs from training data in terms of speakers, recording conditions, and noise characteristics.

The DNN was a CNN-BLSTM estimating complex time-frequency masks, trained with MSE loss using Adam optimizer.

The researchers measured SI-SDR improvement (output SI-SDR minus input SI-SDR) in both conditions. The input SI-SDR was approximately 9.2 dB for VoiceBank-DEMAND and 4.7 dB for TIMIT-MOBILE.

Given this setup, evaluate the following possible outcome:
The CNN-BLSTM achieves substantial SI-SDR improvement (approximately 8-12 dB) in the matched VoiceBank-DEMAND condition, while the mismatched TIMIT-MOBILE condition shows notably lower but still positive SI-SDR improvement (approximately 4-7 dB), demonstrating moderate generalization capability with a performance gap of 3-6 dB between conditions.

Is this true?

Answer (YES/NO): NO